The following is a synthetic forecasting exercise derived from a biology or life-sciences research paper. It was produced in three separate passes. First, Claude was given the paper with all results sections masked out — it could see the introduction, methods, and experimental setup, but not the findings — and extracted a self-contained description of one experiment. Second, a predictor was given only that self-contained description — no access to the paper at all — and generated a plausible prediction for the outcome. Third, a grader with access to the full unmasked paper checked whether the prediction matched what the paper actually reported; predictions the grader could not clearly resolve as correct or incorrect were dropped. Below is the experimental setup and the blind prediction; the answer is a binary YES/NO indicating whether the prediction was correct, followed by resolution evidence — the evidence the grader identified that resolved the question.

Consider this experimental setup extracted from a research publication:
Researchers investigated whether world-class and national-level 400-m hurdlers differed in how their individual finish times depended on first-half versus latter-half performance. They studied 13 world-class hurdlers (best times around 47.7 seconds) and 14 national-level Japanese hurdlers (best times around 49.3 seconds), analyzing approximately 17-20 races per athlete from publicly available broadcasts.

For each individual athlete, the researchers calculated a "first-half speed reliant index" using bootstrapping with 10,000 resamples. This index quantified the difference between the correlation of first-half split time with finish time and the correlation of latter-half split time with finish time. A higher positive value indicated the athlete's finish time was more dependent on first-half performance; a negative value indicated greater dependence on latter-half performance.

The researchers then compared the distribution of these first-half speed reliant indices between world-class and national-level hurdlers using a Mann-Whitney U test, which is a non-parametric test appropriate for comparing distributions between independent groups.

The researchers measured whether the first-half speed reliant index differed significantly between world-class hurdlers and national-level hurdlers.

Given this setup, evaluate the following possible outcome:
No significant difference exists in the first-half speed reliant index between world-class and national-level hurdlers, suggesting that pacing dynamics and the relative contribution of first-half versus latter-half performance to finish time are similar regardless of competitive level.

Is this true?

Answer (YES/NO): YES